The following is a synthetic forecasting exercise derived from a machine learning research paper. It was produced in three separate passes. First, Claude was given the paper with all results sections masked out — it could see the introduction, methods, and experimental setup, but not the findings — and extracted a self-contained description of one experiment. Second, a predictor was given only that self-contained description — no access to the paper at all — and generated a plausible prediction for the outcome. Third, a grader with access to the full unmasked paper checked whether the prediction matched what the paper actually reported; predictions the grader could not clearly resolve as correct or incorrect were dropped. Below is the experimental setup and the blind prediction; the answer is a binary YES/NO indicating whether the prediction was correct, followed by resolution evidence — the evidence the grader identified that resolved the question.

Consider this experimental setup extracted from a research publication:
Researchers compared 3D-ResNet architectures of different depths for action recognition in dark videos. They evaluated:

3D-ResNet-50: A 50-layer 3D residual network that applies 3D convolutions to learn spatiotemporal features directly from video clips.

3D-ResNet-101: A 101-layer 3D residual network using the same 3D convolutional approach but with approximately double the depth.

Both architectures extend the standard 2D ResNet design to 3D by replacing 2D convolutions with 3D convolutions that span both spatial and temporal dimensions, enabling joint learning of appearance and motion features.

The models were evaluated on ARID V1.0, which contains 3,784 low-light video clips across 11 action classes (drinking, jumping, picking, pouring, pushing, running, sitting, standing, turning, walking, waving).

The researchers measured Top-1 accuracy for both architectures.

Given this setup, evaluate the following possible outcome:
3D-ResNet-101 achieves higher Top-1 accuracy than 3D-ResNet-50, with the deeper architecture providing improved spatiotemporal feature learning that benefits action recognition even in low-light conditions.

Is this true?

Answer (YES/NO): YES